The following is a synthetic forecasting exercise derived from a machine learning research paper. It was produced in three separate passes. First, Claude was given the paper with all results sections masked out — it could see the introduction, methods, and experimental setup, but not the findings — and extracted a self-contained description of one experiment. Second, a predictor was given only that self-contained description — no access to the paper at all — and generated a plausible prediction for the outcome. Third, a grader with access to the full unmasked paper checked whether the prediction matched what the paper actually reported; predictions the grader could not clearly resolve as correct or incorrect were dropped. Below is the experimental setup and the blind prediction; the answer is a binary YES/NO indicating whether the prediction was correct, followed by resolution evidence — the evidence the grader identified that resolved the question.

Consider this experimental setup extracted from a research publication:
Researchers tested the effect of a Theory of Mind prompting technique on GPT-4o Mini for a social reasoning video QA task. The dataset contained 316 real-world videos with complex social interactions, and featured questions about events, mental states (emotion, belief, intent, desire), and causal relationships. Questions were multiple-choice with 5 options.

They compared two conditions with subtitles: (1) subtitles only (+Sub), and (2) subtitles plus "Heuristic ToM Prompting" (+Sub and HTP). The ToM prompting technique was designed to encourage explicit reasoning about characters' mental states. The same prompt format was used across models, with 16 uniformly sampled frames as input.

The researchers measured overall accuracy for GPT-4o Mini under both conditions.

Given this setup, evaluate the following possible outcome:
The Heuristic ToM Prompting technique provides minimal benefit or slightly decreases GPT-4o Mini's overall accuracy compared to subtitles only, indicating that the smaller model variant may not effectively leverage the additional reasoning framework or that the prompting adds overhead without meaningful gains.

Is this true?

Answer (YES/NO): NO